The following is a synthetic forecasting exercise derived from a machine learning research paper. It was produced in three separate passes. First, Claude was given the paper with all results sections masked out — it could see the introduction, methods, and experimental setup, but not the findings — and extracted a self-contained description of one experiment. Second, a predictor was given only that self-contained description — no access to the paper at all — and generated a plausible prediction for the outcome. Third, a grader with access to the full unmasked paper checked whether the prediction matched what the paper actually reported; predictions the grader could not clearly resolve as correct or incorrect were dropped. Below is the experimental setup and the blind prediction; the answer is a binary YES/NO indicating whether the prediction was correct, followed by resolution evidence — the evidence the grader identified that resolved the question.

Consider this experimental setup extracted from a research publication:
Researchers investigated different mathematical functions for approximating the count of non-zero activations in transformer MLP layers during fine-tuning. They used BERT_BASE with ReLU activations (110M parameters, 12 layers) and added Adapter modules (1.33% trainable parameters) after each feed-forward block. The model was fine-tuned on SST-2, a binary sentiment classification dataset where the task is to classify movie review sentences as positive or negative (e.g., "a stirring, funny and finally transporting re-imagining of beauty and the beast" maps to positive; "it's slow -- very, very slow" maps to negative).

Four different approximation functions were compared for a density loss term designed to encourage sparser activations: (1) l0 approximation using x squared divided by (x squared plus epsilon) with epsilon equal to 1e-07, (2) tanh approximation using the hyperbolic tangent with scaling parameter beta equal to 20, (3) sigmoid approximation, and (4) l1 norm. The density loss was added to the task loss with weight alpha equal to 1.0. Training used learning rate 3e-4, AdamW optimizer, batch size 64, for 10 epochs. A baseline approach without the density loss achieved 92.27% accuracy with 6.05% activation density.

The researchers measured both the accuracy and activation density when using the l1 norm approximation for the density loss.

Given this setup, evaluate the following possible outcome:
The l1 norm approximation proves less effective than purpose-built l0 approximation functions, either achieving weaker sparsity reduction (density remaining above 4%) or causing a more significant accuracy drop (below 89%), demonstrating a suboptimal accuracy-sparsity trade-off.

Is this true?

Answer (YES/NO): YES